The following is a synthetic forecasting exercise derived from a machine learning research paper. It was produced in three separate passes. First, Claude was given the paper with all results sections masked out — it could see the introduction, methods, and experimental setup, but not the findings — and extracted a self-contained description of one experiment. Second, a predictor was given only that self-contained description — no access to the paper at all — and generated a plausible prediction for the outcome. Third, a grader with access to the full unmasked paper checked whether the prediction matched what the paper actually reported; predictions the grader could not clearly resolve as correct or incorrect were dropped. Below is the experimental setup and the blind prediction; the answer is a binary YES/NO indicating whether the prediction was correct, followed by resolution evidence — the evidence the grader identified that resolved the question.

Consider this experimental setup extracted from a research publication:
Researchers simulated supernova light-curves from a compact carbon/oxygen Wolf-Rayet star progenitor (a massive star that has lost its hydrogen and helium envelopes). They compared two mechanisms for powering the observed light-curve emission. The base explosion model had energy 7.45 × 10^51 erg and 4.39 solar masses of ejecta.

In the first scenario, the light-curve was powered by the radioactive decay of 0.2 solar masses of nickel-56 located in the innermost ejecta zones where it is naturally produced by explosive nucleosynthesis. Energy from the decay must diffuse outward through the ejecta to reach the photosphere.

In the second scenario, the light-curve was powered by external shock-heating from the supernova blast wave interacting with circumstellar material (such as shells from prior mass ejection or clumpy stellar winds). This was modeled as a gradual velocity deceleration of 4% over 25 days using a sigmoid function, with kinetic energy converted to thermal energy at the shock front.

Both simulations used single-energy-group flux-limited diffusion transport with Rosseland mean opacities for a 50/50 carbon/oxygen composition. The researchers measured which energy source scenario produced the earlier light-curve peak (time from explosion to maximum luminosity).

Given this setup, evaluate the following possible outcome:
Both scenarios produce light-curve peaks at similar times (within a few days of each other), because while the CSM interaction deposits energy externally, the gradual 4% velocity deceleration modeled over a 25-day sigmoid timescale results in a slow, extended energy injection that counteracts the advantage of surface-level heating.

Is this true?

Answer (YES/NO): NO